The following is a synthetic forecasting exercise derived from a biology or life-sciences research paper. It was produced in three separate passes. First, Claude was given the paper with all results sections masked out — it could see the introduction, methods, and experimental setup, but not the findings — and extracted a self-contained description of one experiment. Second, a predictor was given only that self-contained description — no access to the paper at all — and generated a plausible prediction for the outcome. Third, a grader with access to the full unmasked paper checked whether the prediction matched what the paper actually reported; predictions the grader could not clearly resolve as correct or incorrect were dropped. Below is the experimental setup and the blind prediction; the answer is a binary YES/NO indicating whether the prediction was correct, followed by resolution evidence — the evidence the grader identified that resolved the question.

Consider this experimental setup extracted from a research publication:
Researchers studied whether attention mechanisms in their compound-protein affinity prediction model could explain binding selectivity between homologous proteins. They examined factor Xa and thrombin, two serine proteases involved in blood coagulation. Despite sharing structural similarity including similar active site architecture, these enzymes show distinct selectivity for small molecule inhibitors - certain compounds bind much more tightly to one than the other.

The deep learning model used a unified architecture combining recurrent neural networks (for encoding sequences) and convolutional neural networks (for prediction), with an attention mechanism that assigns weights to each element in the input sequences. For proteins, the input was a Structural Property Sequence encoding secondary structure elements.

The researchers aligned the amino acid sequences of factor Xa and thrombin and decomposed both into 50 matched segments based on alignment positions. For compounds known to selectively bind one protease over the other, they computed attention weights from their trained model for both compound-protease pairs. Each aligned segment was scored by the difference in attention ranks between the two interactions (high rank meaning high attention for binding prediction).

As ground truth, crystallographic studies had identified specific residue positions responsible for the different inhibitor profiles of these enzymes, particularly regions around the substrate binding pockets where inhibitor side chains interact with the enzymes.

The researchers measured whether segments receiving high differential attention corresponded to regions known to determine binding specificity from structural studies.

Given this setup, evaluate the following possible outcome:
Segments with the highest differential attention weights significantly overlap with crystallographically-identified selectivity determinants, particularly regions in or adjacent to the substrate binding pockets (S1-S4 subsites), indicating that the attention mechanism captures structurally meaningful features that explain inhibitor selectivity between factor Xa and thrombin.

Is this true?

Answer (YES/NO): NO